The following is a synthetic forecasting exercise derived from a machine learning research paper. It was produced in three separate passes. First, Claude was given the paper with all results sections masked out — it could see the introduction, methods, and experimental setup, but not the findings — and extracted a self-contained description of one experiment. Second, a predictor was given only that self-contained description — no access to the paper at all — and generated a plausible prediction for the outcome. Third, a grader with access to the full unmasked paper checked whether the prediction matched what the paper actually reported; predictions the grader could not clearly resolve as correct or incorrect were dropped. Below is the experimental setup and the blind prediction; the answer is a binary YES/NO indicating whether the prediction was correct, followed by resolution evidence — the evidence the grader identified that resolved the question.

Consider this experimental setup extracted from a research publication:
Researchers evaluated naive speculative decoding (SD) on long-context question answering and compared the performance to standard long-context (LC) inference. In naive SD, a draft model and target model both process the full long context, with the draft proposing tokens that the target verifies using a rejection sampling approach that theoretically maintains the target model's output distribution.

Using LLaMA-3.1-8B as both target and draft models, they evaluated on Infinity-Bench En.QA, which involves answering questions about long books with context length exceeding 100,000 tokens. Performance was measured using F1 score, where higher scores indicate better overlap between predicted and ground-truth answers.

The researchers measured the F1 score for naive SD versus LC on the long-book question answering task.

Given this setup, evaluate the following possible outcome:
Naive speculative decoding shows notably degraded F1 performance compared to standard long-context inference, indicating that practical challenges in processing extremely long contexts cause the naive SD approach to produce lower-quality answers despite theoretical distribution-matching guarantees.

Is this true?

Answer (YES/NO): YES